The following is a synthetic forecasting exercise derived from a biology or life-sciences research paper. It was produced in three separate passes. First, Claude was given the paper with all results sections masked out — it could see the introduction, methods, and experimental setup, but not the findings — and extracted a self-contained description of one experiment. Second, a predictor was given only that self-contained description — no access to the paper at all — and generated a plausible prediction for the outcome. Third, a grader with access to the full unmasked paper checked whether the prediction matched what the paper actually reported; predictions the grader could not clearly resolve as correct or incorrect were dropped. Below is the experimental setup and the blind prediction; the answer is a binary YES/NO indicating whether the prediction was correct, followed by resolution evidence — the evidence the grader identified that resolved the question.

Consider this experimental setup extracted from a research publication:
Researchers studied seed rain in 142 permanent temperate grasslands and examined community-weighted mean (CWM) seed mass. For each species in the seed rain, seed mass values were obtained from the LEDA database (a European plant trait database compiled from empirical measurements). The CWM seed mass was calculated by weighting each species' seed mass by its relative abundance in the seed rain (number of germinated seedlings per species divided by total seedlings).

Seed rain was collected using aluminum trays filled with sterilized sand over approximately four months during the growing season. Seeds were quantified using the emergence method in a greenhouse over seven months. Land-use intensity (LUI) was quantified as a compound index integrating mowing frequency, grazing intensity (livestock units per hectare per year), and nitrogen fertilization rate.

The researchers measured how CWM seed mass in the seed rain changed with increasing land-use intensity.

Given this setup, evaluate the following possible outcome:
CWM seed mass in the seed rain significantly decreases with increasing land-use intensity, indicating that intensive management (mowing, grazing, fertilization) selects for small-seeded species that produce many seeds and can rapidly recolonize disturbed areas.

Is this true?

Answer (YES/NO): NO